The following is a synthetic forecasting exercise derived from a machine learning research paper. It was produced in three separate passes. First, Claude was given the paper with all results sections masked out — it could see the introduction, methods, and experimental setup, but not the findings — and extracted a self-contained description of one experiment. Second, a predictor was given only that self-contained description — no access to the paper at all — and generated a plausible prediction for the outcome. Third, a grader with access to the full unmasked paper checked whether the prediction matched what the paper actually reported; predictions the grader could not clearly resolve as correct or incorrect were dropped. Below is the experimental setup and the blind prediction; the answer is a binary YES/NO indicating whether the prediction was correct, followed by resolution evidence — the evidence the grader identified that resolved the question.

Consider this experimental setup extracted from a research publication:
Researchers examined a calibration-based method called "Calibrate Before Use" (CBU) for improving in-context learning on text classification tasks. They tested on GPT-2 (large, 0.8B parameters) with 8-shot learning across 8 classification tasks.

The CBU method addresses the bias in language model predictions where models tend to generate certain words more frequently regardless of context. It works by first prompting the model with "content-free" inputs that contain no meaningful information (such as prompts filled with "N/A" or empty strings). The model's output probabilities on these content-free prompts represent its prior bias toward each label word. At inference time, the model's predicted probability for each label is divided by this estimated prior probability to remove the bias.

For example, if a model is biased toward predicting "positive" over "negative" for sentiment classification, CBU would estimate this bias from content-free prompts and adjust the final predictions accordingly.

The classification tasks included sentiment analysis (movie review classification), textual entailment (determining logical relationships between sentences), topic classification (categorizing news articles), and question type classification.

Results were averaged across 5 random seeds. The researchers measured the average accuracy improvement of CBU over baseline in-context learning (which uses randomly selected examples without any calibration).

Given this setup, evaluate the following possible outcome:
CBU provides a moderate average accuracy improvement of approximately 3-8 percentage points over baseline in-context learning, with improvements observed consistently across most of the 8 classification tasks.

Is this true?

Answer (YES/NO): YES